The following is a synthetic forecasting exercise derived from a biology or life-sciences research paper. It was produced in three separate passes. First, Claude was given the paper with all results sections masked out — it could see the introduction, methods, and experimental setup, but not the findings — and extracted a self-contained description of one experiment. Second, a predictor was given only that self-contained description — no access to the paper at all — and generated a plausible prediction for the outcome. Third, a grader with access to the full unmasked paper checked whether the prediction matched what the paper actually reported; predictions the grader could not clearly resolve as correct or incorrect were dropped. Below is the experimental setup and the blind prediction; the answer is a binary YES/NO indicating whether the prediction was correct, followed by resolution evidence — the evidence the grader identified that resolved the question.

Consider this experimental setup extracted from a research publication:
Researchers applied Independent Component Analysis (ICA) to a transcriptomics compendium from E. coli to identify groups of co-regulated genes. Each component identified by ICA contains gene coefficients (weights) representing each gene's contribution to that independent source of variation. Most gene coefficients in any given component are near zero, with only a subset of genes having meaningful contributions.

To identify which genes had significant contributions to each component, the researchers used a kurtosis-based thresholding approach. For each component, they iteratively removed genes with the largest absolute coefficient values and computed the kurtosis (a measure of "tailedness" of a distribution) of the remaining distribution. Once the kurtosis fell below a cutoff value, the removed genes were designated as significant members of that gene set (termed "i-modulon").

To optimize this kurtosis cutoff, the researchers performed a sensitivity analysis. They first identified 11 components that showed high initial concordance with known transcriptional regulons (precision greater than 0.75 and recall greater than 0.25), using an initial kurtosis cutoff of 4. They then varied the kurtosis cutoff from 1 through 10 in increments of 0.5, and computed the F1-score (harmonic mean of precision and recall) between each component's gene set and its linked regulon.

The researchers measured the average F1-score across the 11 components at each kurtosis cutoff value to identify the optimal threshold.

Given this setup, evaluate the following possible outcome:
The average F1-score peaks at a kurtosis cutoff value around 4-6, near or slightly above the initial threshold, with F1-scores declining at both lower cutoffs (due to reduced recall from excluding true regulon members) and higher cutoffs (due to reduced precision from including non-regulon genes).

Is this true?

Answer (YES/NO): YES